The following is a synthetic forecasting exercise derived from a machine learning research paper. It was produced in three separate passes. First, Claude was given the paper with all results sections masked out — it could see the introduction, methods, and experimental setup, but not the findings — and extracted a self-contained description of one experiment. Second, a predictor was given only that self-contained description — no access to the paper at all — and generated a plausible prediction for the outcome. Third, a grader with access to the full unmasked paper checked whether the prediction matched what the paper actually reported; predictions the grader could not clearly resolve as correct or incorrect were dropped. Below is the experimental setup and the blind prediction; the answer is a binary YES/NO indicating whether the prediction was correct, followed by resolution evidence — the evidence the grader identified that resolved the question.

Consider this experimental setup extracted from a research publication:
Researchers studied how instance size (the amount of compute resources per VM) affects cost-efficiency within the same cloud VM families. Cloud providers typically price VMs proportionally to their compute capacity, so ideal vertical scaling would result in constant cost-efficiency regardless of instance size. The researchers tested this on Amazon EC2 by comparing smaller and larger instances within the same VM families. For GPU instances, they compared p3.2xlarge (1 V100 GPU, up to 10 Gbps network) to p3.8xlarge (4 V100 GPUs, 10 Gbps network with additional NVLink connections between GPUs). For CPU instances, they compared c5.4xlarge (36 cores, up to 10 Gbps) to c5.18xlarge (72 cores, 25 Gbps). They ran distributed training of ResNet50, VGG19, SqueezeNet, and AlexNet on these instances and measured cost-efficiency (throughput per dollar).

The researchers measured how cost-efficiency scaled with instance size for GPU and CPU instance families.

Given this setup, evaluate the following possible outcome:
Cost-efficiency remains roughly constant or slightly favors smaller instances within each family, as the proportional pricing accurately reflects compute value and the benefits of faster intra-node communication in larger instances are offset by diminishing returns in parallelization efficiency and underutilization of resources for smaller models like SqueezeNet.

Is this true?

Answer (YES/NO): NO